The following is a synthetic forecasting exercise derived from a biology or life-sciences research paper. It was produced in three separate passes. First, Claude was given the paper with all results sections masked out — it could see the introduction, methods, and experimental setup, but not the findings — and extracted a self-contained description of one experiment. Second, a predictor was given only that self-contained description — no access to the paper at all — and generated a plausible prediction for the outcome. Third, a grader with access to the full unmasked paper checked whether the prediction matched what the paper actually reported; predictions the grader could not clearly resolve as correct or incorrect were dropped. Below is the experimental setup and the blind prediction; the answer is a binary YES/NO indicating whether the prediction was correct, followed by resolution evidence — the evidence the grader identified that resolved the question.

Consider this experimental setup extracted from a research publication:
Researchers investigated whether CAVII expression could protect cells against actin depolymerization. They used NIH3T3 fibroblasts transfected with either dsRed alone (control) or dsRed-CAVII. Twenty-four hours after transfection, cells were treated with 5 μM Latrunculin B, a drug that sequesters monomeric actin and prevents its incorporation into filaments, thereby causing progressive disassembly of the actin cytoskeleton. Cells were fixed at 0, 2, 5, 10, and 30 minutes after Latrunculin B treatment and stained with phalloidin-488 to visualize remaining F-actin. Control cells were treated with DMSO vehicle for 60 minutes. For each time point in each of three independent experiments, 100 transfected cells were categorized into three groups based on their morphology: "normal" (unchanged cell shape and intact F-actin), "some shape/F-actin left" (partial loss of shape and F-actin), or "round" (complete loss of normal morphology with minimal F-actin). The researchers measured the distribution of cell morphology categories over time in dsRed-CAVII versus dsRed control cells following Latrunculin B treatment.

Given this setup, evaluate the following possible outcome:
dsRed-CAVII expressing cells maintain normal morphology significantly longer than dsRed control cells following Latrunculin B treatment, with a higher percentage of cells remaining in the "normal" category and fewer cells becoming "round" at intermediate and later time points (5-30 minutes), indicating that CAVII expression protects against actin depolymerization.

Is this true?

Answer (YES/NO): YES